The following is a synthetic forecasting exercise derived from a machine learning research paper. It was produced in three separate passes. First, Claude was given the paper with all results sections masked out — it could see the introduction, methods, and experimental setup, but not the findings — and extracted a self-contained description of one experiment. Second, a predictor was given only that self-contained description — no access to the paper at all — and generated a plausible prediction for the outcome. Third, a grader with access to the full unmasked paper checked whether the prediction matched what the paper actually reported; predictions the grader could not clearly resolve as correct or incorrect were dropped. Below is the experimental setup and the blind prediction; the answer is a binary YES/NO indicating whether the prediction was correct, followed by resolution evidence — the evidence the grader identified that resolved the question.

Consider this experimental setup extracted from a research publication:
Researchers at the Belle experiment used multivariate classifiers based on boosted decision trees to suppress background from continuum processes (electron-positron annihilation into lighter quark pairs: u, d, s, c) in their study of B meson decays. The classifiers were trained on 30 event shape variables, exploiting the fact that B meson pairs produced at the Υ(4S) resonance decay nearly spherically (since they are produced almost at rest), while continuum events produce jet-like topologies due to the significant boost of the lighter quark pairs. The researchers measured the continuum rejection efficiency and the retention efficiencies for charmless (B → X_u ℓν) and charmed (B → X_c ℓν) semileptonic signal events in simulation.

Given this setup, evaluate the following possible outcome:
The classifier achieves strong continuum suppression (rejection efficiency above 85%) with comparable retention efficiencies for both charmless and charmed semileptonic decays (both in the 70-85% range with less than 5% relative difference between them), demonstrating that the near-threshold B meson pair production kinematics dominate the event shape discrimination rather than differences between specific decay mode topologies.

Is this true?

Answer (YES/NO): NO